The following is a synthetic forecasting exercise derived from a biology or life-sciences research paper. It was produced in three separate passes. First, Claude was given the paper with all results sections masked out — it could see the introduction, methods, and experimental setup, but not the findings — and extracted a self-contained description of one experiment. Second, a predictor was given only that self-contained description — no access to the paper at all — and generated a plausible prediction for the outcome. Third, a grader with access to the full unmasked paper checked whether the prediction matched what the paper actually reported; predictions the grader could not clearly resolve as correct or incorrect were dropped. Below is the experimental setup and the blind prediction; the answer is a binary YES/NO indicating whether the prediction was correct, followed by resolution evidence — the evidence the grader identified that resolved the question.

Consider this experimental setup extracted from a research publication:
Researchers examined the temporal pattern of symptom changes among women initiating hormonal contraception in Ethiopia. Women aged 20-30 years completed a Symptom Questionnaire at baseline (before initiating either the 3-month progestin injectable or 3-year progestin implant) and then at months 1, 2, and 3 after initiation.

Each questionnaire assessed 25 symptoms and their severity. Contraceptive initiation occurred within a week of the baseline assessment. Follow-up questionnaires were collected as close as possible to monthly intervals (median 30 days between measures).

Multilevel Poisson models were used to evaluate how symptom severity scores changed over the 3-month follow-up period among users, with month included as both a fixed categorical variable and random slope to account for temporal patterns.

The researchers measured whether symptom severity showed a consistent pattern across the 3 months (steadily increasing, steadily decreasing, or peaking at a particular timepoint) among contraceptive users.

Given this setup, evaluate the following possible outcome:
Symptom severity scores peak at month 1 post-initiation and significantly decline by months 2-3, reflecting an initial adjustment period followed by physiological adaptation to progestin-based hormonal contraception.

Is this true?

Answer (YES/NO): NO